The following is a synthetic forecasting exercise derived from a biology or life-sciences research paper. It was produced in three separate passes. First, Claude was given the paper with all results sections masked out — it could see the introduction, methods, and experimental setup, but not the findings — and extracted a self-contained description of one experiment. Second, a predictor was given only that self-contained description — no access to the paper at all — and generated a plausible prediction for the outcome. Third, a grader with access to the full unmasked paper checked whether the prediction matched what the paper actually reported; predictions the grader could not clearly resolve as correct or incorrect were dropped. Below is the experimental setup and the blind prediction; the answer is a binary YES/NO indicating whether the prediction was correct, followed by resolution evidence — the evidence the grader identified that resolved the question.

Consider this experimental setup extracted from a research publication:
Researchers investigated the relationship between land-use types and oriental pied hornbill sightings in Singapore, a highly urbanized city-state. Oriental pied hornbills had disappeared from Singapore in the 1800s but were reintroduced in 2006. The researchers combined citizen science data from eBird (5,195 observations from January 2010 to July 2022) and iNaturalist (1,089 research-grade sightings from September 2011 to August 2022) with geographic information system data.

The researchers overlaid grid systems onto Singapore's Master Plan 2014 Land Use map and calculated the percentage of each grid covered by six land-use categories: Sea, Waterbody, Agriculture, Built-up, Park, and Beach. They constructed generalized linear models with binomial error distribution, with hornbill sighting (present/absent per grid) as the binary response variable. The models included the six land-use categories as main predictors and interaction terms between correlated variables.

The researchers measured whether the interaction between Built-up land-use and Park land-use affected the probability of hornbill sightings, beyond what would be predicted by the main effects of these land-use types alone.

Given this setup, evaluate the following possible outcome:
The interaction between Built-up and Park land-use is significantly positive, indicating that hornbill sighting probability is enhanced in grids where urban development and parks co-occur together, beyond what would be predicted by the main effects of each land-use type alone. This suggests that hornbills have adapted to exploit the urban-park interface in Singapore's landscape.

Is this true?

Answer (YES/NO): YES